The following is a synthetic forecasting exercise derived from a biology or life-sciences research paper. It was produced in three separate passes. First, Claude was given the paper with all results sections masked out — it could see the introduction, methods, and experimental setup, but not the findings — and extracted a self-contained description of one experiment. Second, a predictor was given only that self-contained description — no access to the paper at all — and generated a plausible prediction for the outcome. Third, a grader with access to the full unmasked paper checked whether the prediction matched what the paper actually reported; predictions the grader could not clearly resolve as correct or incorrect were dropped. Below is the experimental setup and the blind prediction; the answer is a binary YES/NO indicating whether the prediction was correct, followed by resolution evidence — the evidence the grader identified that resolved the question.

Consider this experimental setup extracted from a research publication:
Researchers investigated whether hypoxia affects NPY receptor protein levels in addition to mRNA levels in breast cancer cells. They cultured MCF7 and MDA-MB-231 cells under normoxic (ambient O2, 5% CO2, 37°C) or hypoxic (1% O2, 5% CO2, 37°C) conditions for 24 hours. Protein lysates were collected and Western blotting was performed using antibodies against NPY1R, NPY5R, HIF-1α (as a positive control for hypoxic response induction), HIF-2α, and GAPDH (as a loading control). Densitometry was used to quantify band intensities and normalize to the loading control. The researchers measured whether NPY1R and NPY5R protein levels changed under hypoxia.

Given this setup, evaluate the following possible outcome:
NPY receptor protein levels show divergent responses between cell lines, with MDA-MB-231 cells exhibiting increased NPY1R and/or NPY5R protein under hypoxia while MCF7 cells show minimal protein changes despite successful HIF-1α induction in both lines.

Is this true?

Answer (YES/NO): NO